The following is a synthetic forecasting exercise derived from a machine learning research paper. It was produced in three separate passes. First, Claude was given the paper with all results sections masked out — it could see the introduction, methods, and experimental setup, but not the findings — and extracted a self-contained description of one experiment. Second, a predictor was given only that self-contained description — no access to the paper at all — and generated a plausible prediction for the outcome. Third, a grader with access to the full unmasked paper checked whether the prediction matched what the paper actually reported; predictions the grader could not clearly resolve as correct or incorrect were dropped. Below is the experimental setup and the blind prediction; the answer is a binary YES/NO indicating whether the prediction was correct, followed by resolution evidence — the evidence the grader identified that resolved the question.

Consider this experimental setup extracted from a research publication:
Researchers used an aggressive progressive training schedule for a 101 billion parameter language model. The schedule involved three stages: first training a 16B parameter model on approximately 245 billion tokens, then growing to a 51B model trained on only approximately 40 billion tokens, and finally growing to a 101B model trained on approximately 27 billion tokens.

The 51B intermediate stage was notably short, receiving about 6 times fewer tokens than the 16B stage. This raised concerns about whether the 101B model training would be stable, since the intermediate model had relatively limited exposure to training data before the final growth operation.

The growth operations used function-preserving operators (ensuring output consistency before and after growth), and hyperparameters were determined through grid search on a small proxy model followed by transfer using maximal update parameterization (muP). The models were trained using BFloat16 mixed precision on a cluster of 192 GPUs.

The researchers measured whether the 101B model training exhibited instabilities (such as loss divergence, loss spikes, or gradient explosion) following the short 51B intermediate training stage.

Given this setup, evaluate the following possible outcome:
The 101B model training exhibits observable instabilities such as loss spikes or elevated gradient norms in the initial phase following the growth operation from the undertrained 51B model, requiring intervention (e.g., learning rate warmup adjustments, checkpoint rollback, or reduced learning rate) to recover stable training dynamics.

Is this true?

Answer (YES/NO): NO